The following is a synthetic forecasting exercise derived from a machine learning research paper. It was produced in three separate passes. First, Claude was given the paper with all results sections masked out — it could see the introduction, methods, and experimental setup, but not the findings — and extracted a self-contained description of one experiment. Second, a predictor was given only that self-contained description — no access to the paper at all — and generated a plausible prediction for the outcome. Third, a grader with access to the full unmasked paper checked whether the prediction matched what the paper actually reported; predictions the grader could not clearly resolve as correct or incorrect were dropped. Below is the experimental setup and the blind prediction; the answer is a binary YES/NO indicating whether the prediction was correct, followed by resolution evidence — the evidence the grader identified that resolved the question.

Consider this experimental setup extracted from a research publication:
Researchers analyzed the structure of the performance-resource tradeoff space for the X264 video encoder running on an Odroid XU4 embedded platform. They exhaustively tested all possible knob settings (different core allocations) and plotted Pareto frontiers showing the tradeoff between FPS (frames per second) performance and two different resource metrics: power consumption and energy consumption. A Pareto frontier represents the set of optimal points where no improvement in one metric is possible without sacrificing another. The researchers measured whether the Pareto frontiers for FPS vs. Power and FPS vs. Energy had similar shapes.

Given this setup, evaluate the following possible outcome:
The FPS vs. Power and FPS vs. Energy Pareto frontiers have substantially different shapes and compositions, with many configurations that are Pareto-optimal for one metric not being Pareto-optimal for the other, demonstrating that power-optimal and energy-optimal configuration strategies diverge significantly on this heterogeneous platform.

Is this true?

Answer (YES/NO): YES